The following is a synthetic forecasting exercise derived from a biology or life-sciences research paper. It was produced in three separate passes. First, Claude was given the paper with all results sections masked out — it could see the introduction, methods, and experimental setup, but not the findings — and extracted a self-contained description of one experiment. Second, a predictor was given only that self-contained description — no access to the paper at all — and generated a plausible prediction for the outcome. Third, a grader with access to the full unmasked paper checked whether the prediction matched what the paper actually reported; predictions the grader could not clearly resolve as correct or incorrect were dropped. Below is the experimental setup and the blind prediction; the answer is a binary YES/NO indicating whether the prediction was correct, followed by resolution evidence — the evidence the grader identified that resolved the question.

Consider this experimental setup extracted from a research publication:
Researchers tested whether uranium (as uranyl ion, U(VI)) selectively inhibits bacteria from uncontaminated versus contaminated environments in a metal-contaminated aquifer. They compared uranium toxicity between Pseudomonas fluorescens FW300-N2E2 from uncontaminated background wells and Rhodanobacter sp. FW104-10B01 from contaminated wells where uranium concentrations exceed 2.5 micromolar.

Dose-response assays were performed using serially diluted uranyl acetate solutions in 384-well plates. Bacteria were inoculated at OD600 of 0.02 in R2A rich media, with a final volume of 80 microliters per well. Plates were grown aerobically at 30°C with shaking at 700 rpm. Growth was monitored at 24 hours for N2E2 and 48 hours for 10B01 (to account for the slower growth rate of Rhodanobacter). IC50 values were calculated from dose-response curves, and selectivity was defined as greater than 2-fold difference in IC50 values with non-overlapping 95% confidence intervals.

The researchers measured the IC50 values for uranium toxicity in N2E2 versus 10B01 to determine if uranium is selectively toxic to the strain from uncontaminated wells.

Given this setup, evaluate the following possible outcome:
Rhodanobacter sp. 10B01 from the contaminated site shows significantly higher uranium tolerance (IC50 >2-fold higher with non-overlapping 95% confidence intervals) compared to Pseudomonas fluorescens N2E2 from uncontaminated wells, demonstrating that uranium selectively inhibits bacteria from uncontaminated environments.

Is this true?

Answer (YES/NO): YES